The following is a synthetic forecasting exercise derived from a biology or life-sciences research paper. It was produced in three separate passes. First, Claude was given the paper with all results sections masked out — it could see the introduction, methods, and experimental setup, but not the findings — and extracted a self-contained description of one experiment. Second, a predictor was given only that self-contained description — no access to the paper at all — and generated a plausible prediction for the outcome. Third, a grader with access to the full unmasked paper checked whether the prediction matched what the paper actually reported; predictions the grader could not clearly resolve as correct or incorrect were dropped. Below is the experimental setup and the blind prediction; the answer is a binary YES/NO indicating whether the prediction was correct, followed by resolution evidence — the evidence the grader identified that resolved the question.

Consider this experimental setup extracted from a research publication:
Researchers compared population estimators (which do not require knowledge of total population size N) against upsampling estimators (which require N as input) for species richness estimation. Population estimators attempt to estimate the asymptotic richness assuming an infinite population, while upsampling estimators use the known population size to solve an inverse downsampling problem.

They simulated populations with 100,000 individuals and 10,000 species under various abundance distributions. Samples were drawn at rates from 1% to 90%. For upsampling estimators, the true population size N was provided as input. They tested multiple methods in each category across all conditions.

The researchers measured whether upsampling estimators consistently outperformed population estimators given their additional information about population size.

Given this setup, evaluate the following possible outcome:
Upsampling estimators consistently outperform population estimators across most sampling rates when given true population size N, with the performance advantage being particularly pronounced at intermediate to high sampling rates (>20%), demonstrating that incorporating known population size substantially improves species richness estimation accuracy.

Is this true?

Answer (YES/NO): NO